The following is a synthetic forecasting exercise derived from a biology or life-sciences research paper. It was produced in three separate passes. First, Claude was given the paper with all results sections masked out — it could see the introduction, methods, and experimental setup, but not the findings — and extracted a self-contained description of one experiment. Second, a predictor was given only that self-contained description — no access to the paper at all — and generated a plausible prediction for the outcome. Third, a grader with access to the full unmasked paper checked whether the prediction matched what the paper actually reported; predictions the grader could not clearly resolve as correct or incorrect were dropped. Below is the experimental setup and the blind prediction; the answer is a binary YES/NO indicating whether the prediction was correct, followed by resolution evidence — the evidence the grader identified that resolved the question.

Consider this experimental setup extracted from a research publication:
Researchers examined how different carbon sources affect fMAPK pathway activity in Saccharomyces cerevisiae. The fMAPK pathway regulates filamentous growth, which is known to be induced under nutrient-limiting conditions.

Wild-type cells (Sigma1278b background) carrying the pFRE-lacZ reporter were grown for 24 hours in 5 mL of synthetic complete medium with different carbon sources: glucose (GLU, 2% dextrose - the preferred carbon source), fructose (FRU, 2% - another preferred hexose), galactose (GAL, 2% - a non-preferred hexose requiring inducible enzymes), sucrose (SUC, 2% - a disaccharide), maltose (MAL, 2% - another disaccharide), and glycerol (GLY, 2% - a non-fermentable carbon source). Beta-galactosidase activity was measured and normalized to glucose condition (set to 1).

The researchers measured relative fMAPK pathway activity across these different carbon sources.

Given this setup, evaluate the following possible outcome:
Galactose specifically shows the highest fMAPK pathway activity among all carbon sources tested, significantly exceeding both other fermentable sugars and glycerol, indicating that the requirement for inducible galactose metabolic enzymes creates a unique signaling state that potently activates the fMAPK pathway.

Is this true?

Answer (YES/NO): YES